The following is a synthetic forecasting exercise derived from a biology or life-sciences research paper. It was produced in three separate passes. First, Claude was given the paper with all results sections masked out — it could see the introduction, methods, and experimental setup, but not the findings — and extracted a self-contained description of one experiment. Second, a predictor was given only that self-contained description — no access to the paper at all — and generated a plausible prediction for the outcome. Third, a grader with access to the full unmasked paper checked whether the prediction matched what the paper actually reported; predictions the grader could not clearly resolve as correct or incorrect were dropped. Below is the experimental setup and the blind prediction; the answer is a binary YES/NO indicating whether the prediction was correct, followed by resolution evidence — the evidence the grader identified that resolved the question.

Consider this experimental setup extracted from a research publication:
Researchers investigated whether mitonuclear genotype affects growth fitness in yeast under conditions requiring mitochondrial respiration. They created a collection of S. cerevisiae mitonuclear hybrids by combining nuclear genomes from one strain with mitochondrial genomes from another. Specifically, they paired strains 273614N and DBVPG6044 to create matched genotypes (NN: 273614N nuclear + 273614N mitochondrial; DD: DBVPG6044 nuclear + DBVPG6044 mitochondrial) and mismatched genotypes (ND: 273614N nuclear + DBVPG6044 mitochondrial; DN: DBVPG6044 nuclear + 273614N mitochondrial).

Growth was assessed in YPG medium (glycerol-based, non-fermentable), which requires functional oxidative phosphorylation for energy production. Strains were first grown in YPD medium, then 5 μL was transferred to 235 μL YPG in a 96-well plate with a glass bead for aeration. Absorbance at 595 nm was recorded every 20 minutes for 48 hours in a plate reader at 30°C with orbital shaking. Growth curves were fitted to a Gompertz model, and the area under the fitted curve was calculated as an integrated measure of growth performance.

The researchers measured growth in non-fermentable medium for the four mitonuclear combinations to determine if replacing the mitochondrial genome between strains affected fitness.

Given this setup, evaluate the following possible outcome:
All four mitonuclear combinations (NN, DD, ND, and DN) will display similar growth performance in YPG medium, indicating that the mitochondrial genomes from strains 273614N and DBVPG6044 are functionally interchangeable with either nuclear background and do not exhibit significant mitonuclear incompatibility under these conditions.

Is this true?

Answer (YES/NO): NO